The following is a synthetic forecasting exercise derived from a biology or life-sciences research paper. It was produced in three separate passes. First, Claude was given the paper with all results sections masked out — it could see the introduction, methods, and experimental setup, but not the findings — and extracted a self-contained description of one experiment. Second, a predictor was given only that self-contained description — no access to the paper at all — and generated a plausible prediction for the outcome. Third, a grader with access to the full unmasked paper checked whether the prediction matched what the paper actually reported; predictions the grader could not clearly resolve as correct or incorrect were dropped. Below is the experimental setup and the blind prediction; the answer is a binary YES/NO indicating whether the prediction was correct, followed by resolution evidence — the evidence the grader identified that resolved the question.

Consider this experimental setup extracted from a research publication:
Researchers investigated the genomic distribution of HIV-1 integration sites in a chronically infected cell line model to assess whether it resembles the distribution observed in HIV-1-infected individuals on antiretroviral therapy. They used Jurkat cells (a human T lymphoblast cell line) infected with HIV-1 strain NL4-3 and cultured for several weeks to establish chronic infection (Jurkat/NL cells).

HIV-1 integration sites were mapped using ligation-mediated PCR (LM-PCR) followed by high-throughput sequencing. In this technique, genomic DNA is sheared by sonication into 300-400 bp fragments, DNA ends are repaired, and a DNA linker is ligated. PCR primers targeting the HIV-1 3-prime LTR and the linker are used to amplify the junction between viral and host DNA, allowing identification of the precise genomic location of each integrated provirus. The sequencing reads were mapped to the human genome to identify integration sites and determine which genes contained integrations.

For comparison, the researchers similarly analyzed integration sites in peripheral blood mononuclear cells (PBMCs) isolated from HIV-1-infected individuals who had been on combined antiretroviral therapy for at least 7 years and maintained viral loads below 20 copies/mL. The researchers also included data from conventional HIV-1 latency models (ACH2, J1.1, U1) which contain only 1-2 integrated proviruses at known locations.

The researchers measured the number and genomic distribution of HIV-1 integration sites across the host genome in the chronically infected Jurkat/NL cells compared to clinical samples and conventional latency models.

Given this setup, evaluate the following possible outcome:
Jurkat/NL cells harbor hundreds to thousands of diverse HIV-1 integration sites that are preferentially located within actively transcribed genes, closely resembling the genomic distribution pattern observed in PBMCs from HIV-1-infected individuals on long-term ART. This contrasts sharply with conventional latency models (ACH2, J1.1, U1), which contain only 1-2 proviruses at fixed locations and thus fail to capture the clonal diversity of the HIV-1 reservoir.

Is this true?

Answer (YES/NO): YES